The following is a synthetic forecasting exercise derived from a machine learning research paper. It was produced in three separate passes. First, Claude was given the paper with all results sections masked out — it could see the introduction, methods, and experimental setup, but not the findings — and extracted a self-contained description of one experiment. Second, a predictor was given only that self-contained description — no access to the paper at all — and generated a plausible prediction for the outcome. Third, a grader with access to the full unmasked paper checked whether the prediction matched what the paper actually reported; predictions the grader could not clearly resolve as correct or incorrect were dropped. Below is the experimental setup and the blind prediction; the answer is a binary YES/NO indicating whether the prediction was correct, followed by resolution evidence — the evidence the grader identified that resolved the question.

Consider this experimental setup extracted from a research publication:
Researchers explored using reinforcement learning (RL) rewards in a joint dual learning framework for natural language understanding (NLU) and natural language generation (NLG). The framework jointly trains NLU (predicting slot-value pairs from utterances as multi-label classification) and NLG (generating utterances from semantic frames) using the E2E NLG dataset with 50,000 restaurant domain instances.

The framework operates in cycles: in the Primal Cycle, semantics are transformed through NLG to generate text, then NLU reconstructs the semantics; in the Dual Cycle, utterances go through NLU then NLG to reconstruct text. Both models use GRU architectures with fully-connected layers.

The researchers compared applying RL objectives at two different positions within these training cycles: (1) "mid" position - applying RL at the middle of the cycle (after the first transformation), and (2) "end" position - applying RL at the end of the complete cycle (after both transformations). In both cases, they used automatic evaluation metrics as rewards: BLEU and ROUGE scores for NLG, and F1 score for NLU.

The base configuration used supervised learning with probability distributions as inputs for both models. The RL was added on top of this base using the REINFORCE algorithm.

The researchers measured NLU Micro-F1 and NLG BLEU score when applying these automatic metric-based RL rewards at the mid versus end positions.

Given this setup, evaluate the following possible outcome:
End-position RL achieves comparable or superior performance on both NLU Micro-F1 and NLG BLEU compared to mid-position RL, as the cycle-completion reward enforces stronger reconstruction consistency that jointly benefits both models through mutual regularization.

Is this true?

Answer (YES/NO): YES